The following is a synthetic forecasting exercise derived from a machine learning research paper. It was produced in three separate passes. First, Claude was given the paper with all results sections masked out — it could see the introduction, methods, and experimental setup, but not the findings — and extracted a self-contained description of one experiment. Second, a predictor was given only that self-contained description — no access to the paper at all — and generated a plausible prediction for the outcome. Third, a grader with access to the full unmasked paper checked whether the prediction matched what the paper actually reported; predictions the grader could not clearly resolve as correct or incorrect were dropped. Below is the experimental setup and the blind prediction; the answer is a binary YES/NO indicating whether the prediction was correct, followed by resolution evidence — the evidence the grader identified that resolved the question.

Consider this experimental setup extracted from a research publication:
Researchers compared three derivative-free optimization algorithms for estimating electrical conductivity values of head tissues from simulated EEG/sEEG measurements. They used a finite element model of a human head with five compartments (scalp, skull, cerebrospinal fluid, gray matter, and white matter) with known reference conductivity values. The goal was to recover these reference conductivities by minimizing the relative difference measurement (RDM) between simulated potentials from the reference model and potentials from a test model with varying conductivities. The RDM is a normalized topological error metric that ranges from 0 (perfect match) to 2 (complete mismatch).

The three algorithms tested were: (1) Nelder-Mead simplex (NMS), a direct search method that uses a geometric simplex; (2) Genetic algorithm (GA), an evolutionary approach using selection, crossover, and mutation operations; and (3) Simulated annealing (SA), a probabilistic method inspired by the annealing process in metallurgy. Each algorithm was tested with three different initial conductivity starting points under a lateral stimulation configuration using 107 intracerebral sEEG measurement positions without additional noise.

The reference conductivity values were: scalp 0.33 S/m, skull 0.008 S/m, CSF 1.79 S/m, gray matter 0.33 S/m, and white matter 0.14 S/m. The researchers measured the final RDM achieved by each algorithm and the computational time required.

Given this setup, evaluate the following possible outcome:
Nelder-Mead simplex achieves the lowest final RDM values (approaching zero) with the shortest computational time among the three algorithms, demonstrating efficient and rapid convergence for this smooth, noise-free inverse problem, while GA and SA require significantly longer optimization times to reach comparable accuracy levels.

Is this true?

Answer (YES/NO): YES